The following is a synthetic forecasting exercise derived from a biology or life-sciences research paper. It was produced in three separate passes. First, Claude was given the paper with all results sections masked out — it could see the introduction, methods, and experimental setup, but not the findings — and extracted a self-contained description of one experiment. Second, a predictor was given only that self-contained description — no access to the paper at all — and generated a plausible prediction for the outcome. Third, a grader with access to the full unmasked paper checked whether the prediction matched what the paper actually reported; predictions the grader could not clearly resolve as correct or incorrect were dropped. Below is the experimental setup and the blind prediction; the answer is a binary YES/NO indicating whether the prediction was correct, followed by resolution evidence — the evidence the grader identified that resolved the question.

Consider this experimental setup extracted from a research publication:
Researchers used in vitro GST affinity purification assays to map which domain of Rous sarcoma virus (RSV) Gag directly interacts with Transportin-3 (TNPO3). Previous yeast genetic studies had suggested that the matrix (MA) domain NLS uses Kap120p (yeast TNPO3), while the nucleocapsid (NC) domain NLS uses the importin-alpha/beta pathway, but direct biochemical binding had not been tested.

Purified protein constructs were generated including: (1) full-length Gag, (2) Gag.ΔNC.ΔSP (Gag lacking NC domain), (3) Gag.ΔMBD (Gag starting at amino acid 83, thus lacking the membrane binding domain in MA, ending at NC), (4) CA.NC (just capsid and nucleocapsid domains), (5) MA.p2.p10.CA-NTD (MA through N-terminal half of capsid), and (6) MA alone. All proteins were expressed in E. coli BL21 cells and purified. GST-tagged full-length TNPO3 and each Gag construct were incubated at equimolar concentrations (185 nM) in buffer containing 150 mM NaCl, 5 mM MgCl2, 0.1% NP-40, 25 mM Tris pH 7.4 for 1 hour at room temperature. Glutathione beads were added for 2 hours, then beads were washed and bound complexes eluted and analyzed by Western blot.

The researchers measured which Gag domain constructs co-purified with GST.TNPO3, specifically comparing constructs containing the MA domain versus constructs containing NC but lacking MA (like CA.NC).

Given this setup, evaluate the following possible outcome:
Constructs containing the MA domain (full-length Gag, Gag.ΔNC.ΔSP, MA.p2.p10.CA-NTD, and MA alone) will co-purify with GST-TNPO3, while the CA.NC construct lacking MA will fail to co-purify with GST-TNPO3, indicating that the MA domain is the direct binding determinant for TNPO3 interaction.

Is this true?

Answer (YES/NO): NO